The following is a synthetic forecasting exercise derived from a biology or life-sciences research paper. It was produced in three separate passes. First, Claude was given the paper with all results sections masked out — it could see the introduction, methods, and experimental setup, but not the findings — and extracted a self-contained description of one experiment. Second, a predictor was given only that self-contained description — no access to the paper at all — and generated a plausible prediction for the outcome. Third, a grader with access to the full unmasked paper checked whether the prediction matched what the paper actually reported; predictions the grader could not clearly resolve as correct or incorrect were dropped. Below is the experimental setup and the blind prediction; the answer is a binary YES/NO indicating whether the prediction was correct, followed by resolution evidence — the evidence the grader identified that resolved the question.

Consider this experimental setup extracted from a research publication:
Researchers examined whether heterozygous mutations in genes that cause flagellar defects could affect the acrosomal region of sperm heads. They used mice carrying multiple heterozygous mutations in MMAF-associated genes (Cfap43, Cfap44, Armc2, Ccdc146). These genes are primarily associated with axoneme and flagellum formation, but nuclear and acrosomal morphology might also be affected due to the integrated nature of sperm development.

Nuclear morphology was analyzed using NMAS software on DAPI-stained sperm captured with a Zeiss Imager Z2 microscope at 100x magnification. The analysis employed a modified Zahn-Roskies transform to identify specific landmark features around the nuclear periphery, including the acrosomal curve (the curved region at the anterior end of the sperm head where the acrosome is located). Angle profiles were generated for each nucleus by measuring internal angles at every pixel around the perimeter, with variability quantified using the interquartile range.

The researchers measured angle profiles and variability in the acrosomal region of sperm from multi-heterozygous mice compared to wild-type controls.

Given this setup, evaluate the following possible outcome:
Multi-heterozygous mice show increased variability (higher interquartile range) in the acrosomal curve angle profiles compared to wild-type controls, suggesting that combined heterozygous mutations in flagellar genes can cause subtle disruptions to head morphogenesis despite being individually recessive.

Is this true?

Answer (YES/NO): YES